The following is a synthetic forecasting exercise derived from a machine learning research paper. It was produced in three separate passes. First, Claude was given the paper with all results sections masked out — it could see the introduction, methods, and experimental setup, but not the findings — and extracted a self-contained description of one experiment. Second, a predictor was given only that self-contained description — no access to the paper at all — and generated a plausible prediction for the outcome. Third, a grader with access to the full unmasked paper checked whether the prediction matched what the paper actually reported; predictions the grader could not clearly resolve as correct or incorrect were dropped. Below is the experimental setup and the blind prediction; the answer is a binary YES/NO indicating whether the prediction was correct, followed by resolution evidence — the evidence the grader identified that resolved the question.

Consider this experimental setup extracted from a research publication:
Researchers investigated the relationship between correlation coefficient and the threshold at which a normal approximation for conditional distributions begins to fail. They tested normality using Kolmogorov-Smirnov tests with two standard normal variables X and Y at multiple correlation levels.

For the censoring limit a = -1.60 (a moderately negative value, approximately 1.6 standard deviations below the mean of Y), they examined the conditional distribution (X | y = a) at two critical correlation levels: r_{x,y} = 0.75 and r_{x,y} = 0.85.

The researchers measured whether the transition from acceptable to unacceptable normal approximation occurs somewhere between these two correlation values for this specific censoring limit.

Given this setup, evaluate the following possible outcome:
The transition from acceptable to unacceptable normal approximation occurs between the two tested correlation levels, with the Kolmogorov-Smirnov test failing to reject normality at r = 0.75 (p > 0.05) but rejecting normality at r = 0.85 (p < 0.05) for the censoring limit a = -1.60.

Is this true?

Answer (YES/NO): YES